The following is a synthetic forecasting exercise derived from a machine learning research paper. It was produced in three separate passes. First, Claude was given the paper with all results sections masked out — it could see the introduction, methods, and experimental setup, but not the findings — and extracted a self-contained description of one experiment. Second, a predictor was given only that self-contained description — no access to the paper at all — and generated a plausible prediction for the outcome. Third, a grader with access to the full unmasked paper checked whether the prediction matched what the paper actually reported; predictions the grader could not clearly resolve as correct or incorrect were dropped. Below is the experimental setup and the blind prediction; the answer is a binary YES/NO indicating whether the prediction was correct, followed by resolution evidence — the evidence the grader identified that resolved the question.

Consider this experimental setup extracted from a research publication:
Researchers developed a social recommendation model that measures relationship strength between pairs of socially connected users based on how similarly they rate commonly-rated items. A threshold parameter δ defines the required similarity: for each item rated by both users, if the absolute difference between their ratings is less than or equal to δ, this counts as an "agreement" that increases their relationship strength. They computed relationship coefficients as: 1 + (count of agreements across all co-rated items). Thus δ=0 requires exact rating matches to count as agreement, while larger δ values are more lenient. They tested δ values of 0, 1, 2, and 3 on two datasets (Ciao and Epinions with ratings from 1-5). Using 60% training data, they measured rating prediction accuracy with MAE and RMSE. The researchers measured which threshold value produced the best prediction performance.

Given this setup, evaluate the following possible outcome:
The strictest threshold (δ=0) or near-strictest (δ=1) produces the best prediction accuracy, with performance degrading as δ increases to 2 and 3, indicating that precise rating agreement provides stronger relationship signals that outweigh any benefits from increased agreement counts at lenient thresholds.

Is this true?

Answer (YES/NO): YES